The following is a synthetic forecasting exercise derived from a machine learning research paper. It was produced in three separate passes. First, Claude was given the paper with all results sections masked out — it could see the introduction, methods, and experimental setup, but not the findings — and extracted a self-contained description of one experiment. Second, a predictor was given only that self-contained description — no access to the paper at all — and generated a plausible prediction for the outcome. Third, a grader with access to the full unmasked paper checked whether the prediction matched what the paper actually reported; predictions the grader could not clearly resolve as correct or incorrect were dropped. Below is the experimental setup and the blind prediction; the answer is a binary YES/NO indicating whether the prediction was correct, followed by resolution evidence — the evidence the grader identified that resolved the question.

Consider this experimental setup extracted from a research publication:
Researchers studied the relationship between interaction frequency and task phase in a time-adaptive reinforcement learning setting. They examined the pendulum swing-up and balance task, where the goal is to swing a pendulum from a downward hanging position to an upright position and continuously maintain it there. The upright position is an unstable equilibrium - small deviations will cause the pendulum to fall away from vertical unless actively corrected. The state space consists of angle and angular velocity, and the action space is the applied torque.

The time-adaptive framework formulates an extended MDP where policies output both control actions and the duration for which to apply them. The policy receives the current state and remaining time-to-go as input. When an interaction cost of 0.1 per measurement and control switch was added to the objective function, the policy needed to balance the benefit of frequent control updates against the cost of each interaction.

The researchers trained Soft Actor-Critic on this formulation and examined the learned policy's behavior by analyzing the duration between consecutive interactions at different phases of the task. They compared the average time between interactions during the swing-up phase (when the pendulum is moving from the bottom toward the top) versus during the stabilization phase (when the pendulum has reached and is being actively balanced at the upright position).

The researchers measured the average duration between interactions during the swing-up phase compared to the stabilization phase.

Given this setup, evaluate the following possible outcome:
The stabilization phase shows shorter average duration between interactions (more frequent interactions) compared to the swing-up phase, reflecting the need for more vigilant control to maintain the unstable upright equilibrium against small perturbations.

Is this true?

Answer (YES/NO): YES